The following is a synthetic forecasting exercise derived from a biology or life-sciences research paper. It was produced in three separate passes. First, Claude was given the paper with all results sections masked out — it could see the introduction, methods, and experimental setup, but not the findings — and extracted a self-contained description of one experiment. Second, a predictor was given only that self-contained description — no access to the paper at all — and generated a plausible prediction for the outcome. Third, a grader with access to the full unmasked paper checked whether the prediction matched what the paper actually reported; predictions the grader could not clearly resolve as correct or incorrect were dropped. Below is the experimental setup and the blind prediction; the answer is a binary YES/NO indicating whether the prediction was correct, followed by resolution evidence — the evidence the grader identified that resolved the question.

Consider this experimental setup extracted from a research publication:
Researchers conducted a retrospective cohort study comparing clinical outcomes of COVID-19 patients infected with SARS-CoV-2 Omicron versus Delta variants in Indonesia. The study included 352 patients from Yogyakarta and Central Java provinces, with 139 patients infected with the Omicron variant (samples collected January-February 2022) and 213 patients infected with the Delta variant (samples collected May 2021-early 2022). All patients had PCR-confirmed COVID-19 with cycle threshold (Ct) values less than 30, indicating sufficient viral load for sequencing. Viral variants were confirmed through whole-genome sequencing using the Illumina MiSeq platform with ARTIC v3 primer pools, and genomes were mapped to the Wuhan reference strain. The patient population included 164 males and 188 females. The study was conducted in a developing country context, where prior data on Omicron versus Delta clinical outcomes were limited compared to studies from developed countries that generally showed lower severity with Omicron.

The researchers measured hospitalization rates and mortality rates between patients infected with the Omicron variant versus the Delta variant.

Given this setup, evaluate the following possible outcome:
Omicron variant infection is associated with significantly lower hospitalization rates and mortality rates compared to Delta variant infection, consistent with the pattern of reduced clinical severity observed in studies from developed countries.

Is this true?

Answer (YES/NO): NO